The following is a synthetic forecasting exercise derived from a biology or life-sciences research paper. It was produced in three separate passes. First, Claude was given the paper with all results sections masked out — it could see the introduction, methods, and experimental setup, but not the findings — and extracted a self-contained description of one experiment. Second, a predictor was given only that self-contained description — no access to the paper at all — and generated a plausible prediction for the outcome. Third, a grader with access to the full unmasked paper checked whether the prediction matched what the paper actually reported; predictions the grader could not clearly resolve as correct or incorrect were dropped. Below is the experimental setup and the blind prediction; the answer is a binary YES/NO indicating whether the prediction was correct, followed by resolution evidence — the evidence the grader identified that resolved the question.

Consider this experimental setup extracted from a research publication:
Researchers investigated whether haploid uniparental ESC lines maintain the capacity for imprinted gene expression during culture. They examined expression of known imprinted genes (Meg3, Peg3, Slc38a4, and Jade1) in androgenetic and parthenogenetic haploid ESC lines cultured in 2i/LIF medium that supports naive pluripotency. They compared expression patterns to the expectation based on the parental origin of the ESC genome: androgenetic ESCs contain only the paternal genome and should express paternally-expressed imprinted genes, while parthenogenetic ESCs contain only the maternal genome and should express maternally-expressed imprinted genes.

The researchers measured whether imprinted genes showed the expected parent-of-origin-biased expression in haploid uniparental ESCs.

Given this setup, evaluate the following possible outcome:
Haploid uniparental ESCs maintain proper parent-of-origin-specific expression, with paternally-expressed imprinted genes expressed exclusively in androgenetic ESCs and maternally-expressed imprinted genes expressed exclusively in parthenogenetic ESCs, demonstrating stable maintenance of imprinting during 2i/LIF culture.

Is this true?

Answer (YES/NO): NO